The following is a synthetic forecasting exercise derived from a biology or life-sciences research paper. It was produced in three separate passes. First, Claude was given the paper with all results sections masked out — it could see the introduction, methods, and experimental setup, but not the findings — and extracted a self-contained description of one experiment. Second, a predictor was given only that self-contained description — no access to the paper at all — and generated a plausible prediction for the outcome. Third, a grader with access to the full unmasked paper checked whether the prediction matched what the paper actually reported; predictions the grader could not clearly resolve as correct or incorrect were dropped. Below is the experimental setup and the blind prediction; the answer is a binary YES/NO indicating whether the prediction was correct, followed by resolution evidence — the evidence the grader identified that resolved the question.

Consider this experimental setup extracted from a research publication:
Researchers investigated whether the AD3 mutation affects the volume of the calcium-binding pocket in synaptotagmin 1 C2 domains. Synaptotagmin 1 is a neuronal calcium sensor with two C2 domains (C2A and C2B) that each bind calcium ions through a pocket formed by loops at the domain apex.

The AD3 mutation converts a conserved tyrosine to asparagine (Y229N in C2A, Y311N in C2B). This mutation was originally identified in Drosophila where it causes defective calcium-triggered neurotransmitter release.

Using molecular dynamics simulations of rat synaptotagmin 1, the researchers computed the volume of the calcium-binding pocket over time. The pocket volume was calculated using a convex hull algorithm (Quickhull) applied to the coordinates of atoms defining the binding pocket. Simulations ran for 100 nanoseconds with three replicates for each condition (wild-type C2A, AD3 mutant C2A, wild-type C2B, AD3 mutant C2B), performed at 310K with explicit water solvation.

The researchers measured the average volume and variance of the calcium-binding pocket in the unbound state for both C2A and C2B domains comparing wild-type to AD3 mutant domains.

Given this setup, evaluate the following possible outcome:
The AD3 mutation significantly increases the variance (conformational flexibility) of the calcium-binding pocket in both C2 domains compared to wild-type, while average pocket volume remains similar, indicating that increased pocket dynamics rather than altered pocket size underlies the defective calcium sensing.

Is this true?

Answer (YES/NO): NO